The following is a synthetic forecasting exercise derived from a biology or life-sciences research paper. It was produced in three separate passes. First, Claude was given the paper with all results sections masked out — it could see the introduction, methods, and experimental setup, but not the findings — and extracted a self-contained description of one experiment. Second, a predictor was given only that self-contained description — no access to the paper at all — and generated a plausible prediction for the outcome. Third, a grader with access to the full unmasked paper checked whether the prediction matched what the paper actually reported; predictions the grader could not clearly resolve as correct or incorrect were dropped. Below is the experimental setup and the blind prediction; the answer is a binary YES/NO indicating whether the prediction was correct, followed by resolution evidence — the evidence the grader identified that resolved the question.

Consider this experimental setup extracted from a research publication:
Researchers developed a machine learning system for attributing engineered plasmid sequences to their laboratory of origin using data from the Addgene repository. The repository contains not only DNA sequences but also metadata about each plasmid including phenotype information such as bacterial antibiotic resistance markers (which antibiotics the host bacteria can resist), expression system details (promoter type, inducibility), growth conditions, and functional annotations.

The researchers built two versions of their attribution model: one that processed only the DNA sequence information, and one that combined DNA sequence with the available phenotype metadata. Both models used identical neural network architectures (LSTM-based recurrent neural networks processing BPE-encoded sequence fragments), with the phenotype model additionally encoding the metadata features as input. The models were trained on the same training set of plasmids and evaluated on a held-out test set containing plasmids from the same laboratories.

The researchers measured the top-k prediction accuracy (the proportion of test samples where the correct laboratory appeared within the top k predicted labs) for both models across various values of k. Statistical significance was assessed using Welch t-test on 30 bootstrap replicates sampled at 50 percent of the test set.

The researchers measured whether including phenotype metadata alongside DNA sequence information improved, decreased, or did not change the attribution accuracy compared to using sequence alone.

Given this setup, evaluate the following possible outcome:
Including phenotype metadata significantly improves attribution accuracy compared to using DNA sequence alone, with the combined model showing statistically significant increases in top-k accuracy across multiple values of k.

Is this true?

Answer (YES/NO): YES